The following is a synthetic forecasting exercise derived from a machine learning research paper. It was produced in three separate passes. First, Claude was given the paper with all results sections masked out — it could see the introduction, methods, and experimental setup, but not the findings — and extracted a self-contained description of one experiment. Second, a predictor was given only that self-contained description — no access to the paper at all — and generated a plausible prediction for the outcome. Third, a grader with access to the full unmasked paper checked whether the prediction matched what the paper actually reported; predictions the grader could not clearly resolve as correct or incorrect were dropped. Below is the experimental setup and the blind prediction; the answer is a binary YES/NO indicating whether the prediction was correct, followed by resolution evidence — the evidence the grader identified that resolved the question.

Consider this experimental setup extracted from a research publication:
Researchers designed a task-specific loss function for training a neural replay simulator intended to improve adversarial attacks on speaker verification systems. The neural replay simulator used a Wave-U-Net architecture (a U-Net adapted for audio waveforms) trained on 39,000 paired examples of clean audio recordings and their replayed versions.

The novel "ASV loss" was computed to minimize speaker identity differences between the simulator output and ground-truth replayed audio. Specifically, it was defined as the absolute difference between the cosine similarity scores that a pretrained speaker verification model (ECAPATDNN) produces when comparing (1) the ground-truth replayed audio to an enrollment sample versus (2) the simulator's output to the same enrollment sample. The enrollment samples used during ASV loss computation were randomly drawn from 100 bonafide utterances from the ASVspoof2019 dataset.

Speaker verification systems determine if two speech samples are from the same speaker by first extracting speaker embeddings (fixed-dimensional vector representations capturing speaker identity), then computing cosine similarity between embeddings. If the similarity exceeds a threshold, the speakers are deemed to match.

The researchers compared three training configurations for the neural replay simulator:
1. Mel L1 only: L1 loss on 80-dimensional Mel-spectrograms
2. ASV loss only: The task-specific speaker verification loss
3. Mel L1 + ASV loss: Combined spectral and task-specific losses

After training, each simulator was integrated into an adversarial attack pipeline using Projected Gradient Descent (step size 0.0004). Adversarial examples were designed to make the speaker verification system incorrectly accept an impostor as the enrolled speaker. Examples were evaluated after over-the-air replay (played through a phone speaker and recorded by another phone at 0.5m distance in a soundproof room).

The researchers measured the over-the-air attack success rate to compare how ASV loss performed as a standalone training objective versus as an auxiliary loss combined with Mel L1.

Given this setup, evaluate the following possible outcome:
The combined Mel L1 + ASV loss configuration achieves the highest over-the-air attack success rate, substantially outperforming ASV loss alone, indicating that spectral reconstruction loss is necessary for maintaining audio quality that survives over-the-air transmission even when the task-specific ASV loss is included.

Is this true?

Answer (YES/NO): YES